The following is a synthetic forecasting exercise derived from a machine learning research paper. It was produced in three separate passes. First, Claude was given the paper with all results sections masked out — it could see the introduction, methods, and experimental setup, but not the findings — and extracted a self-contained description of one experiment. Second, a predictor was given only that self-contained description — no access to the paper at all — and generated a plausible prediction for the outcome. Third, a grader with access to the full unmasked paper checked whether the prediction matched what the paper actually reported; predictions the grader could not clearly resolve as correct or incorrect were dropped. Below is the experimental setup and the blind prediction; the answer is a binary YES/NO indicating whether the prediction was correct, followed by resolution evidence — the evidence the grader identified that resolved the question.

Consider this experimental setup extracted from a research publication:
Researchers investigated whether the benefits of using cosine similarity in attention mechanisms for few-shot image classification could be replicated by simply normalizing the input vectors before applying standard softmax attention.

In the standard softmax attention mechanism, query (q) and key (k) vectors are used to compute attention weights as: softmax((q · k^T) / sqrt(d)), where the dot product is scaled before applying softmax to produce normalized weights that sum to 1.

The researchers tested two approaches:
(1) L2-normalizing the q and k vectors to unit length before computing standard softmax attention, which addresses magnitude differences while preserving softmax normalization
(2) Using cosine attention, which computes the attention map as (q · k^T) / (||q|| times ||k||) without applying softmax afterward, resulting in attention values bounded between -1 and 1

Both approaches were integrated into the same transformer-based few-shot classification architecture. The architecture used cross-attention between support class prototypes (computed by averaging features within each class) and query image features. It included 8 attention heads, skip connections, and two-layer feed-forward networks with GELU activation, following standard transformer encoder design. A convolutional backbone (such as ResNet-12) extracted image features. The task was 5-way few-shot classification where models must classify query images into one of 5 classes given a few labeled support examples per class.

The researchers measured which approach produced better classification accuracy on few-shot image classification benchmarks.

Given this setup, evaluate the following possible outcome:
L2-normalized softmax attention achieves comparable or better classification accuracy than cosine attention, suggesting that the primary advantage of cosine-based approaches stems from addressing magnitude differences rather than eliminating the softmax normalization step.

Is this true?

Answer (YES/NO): NO